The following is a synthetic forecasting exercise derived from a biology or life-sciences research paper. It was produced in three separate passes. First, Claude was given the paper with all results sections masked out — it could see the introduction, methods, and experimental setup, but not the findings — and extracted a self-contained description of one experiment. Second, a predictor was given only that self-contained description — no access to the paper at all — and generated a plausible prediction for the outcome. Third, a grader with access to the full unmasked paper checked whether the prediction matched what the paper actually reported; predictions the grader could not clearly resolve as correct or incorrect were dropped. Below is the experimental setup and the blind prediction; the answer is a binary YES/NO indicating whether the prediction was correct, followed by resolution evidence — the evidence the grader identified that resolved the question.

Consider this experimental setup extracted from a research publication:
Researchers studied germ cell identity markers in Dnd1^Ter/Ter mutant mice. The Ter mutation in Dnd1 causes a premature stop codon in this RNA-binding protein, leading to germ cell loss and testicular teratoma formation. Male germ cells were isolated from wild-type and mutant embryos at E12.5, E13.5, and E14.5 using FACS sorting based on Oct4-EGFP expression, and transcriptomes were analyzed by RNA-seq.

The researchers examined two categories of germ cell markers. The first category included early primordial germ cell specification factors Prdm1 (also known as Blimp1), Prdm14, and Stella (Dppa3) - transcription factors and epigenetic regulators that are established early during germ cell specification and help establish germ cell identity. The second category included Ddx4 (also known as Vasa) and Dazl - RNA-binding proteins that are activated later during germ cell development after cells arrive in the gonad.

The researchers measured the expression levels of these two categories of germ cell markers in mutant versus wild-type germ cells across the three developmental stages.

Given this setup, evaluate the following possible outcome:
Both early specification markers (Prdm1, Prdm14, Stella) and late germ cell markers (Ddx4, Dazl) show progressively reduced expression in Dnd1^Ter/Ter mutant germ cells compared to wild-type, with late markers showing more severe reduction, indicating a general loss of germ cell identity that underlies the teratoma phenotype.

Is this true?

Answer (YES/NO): NO